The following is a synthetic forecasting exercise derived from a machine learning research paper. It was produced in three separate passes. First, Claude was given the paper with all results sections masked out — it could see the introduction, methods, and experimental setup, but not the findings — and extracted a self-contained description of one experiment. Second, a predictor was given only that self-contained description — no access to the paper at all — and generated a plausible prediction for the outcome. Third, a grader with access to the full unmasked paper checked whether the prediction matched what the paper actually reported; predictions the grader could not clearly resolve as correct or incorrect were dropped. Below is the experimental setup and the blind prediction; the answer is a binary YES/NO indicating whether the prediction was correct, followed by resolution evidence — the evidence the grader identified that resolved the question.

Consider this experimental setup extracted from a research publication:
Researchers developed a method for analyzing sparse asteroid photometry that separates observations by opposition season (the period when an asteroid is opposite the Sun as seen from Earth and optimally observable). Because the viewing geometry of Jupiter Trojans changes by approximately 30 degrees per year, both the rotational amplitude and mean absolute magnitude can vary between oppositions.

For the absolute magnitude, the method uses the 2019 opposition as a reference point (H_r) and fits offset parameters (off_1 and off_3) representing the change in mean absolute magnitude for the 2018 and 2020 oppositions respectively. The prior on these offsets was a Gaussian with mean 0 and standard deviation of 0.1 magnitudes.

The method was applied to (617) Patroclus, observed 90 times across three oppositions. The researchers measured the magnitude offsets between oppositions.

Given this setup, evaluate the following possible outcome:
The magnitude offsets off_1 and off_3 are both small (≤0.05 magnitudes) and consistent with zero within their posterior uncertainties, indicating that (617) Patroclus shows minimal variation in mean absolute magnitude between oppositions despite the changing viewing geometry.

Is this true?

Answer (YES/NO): NO